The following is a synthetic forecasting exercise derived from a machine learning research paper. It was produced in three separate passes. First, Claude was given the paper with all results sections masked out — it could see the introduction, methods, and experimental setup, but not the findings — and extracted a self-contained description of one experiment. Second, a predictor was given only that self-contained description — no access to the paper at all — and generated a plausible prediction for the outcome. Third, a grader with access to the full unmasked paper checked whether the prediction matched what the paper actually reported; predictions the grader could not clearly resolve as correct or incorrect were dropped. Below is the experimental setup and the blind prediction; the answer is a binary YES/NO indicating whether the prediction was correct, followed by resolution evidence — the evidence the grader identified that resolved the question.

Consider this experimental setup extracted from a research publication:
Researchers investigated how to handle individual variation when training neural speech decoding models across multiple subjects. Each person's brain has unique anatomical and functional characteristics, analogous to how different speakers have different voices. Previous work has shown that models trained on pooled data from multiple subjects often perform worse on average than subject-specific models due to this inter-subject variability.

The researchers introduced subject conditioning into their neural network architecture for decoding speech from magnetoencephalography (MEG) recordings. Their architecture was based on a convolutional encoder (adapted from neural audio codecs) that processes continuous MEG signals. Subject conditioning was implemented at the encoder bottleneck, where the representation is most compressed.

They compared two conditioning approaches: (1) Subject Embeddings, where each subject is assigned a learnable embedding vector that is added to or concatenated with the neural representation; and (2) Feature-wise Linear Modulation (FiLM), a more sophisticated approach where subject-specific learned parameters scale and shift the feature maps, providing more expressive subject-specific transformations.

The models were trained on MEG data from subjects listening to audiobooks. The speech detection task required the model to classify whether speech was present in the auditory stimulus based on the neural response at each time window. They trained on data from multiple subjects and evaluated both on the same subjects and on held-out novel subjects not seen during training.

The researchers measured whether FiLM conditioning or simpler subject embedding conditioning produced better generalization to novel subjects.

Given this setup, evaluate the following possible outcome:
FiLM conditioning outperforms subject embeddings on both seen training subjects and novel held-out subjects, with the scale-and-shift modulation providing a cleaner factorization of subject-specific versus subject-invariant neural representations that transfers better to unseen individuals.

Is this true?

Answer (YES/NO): YES